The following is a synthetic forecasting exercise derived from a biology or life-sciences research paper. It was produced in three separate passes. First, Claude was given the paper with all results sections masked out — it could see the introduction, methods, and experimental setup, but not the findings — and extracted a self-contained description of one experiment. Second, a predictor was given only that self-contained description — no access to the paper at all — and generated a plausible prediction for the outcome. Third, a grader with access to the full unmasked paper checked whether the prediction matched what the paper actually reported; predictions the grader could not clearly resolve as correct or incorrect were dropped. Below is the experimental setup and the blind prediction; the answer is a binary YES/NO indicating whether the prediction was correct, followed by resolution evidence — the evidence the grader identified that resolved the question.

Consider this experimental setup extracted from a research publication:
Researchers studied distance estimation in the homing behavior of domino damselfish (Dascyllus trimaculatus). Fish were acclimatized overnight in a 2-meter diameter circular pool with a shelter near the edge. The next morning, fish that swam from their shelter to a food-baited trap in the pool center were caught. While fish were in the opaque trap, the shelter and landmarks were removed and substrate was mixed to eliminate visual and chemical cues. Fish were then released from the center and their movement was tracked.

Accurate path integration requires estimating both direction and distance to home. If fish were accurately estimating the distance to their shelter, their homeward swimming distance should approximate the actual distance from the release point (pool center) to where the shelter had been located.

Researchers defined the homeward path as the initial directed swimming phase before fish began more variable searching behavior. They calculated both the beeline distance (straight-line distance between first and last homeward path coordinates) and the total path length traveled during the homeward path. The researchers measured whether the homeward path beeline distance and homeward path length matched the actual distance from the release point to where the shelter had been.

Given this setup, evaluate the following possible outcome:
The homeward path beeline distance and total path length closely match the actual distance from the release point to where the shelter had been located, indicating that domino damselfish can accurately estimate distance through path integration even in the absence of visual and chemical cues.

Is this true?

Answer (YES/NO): NO